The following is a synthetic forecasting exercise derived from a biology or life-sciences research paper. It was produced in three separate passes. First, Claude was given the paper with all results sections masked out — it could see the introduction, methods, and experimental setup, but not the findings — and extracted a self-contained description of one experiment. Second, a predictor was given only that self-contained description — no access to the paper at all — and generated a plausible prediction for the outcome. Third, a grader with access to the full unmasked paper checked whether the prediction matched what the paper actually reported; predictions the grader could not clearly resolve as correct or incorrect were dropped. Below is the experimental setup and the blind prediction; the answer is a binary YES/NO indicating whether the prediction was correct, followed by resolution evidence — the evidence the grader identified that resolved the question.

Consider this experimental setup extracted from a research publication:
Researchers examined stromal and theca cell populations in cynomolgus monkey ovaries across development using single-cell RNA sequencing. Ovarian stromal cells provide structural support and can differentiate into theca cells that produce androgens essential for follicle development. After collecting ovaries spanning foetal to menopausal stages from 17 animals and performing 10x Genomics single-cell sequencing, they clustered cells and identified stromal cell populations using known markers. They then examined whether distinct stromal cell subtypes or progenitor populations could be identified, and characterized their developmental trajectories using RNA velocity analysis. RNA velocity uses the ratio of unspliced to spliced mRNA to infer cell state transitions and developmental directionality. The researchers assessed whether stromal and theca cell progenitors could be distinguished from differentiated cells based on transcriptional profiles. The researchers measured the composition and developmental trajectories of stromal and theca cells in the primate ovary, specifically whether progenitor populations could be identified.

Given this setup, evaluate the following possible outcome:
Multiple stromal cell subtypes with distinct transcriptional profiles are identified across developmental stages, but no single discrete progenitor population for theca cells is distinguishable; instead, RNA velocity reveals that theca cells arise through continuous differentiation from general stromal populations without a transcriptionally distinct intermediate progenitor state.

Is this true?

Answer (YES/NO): NO